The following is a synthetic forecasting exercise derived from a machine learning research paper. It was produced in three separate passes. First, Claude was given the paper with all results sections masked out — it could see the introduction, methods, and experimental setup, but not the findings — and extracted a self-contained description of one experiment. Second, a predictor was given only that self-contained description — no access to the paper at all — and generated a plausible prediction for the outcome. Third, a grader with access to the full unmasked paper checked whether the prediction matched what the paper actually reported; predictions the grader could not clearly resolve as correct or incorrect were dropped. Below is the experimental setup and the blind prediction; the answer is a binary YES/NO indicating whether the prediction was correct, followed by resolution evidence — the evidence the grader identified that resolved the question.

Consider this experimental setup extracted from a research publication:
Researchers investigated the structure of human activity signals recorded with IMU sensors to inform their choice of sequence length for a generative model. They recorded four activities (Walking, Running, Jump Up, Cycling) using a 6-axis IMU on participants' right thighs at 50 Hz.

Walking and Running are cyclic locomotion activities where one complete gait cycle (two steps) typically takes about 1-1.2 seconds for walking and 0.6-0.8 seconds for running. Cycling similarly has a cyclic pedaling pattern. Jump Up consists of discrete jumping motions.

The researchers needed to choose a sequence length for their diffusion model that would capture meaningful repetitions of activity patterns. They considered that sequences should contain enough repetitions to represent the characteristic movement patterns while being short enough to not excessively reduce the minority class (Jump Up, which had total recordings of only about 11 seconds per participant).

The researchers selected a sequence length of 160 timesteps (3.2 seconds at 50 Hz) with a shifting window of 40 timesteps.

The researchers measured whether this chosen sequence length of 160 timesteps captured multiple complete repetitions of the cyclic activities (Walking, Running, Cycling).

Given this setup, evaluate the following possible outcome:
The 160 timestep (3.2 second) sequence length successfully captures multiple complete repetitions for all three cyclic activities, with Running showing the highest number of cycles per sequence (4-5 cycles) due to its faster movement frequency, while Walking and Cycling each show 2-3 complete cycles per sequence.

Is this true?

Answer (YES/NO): NO